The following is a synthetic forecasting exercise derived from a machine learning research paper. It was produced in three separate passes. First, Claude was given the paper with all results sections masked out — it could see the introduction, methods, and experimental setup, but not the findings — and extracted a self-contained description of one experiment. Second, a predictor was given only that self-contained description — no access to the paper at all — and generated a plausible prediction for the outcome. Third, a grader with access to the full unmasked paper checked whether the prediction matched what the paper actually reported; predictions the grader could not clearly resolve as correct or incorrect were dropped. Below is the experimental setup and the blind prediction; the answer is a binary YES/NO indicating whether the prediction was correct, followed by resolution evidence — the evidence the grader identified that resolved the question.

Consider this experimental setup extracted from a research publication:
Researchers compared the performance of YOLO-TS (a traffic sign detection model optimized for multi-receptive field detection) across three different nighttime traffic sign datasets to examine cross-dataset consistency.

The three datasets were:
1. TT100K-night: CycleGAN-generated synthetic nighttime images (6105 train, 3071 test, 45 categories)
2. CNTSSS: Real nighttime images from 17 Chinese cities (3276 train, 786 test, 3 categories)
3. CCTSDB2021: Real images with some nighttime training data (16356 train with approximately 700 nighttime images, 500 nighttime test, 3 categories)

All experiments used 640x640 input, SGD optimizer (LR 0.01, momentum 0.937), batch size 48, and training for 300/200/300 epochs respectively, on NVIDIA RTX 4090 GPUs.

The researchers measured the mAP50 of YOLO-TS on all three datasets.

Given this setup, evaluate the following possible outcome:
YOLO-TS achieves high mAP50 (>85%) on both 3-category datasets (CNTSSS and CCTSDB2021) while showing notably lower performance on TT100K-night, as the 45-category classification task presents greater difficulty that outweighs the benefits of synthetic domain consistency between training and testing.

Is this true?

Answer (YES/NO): NO